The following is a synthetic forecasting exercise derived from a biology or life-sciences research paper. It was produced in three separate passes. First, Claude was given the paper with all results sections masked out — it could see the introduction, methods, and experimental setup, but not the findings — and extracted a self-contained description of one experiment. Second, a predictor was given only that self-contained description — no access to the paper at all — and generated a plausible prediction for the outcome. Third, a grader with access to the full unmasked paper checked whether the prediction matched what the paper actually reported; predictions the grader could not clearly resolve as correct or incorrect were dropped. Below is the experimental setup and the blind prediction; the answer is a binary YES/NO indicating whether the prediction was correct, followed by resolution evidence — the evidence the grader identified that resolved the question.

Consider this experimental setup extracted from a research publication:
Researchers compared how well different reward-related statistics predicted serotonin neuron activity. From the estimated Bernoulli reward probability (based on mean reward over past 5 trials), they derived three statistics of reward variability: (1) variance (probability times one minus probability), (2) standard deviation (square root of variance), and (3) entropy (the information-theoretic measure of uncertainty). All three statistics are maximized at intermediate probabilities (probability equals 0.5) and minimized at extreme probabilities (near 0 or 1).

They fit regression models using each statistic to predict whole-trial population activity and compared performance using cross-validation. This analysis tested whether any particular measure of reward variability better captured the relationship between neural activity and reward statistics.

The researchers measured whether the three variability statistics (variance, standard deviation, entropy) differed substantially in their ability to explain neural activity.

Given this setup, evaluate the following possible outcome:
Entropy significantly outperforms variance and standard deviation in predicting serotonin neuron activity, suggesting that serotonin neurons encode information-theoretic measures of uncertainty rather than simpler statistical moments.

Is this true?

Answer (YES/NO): NO